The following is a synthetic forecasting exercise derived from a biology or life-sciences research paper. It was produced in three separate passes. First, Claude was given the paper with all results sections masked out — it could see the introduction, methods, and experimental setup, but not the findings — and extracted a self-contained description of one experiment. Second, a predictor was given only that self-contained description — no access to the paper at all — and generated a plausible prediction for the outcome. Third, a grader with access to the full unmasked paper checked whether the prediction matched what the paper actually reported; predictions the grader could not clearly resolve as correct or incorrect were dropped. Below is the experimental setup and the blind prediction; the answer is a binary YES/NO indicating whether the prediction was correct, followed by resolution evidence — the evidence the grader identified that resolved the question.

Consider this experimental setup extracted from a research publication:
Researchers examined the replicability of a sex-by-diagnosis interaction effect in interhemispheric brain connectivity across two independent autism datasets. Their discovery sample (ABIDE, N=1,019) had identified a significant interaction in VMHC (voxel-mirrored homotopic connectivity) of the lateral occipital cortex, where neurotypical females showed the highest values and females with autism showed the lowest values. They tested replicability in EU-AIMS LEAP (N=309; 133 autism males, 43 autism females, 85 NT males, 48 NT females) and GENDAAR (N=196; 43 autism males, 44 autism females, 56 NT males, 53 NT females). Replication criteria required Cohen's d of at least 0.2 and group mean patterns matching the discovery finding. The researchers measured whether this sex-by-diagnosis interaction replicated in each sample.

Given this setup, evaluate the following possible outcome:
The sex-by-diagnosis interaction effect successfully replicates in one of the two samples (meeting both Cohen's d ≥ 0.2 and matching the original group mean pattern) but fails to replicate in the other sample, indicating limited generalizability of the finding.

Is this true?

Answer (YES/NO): YES